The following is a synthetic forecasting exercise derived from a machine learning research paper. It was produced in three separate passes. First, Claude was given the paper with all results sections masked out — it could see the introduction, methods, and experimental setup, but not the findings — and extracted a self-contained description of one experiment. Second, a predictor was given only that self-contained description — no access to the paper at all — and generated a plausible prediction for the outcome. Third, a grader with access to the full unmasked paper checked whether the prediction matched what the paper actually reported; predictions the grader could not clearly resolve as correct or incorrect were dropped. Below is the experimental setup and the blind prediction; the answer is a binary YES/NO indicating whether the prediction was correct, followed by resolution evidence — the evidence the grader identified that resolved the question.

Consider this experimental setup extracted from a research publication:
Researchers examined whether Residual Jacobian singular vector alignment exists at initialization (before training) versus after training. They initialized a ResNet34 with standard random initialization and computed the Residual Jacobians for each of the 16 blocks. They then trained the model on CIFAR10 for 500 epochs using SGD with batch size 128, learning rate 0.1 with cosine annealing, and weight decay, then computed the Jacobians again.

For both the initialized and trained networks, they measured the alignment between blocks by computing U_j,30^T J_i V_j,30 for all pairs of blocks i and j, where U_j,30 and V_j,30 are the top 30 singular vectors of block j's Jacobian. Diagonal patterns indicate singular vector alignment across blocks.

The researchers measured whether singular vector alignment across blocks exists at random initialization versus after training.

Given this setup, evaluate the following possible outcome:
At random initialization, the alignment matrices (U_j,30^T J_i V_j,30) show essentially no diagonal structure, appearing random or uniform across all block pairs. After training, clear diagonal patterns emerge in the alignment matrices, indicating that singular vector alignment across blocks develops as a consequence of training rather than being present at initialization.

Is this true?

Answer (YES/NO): YES